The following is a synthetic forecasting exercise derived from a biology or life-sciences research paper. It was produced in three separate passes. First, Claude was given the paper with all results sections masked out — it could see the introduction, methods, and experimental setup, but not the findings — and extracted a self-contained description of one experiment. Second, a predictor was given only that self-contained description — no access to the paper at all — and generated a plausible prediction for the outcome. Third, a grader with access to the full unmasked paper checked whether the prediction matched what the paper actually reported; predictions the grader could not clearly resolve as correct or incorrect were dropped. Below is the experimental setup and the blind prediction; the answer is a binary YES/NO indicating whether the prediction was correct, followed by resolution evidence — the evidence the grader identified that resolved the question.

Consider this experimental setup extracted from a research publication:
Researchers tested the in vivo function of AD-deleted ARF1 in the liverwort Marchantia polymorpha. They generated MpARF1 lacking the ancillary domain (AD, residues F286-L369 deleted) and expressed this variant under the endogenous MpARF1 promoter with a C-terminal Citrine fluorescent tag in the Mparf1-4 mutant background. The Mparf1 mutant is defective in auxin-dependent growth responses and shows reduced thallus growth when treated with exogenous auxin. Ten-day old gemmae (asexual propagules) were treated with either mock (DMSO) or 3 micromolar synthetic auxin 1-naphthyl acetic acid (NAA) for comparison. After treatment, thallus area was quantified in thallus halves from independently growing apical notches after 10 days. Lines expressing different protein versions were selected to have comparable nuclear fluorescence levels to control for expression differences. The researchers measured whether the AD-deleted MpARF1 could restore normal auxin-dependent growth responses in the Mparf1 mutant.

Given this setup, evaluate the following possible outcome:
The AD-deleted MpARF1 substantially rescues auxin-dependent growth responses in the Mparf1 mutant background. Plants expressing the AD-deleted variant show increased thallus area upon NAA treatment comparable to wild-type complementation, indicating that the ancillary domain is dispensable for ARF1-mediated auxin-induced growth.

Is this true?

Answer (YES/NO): NO